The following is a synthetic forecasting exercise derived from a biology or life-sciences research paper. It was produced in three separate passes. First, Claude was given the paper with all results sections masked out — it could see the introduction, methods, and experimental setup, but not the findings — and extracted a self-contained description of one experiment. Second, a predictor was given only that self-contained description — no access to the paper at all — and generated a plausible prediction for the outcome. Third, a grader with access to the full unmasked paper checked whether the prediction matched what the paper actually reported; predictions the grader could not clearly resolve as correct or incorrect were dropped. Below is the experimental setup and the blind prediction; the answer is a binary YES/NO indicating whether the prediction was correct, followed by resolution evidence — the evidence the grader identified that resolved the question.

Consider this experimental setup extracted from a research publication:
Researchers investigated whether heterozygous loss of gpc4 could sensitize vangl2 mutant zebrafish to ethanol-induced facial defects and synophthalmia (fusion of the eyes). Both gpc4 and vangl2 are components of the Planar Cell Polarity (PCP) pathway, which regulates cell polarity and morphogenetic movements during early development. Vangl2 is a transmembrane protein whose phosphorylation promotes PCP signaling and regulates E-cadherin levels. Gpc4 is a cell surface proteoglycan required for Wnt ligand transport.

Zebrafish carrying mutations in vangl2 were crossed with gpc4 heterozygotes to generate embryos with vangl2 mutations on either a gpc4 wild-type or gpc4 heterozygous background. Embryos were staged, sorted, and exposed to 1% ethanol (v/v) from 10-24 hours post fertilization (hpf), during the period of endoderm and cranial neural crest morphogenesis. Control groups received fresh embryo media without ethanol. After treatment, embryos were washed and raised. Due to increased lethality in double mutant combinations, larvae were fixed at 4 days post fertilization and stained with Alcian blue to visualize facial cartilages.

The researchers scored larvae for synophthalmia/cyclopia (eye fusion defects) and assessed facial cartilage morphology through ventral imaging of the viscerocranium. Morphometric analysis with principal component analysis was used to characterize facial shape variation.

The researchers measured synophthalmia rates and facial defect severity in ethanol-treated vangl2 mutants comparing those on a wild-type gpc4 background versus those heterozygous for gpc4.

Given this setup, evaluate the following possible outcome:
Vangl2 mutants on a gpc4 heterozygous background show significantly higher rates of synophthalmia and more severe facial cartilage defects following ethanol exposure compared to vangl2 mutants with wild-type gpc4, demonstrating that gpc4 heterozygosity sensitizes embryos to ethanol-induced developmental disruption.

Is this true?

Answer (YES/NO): YES